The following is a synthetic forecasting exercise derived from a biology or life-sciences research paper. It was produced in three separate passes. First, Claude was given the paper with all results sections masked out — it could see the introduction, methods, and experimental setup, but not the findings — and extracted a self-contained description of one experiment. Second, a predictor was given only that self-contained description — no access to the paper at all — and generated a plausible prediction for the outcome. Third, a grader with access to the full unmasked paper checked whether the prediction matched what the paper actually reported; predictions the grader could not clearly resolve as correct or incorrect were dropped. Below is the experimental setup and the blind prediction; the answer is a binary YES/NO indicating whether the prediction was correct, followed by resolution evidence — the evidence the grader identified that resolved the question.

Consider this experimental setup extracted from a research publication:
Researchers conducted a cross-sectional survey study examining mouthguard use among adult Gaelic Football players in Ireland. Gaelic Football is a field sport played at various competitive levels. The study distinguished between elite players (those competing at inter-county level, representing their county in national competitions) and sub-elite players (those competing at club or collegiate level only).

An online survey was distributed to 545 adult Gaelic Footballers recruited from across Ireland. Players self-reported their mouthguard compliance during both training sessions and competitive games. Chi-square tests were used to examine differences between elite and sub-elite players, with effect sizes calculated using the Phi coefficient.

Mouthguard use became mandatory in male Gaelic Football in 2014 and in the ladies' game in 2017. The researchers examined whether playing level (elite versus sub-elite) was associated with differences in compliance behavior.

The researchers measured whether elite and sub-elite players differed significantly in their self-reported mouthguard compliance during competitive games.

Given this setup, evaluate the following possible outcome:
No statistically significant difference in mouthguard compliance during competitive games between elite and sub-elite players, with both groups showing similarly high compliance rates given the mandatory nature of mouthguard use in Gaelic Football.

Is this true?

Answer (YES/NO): NO